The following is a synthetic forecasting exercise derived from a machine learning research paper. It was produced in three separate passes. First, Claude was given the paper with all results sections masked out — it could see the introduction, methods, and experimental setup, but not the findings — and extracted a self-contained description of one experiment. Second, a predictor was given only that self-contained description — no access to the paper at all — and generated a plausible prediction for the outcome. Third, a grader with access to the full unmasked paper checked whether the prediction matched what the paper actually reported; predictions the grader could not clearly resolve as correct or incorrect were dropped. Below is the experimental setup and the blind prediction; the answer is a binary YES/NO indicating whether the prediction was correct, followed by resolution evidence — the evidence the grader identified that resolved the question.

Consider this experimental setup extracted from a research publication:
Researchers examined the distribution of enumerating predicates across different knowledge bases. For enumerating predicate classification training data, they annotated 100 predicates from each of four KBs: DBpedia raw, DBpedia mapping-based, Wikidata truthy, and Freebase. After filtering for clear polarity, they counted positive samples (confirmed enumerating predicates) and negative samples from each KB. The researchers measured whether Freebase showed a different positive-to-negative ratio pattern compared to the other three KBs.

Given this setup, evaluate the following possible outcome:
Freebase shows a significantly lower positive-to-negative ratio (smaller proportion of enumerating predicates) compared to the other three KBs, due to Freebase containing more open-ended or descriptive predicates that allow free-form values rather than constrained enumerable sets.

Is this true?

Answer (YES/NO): NO